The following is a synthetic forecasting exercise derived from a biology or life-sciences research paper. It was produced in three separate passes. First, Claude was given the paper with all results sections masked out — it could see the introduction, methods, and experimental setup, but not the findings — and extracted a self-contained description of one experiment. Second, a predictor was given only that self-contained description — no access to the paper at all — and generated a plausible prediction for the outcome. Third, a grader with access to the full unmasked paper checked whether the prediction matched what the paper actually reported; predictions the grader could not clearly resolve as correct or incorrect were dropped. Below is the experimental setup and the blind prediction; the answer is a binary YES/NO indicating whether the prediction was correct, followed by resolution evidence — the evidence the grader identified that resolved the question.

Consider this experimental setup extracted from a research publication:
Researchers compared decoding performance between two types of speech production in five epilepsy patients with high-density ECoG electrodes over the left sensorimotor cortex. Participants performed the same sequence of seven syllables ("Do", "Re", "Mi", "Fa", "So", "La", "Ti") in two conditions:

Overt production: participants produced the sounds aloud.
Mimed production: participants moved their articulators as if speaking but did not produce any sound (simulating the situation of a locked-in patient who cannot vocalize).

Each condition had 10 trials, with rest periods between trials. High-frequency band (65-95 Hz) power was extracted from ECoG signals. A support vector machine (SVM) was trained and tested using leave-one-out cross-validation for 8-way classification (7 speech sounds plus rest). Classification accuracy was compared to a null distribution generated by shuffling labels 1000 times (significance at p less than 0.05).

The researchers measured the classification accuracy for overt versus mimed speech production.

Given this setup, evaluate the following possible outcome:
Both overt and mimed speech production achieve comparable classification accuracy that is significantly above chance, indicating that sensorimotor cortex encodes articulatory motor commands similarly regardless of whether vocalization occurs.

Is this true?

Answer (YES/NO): YES